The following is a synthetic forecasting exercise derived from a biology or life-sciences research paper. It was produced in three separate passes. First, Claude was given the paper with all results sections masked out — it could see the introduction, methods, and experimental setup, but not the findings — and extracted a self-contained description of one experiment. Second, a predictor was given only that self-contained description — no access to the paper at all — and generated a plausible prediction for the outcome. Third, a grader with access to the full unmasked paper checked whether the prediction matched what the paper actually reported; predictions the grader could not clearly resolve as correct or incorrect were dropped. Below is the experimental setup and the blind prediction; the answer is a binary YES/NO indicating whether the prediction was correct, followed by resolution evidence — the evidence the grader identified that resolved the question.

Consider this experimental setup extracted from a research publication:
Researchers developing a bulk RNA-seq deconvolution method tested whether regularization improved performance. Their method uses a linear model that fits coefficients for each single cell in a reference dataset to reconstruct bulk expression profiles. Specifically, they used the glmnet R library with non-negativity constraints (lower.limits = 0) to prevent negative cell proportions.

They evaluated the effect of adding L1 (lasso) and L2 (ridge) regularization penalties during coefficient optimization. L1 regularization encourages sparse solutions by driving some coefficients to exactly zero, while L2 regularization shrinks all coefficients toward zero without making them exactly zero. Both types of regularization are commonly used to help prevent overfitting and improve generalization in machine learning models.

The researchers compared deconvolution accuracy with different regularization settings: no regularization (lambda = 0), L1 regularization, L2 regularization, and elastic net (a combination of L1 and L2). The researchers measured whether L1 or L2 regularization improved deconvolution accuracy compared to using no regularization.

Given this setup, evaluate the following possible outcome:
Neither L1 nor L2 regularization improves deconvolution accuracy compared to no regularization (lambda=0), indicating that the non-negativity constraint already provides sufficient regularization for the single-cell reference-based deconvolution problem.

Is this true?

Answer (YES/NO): YES